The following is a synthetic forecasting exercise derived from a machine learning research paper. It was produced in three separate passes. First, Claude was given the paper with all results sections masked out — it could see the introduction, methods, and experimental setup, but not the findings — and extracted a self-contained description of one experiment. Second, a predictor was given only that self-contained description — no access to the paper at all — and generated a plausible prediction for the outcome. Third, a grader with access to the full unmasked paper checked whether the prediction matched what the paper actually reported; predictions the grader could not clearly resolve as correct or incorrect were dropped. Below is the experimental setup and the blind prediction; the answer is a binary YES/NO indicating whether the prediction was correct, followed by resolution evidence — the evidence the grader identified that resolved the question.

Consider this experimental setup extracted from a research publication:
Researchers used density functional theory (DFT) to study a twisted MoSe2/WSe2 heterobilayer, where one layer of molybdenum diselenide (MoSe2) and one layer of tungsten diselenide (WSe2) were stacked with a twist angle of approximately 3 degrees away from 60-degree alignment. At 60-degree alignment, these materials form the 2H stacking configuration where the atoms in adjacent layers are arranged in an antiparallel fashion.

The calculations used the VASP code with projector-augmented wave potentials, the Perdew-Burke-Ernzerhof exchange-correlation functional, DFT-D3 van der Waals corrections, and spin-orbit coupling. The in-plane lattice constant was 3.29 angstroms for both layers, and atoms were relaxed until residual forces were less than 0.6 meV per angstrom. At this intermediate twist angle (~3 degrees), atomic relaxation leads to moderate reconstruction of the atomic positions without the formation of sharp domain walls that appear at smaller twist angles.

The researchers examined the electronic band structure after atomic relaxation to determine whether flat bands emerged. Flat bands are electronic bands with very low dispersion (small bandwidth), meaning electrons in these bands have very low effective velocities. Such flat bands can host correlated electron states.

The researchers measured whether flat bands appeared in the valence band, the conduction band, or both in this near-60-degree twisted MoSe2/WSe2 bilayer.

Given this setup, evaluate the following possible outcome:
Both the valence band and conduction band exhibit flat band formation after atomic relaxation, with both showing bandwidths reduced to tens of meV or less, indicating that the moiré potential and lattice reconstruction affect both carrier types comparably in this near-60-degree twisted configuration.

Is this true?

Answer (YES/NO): NO